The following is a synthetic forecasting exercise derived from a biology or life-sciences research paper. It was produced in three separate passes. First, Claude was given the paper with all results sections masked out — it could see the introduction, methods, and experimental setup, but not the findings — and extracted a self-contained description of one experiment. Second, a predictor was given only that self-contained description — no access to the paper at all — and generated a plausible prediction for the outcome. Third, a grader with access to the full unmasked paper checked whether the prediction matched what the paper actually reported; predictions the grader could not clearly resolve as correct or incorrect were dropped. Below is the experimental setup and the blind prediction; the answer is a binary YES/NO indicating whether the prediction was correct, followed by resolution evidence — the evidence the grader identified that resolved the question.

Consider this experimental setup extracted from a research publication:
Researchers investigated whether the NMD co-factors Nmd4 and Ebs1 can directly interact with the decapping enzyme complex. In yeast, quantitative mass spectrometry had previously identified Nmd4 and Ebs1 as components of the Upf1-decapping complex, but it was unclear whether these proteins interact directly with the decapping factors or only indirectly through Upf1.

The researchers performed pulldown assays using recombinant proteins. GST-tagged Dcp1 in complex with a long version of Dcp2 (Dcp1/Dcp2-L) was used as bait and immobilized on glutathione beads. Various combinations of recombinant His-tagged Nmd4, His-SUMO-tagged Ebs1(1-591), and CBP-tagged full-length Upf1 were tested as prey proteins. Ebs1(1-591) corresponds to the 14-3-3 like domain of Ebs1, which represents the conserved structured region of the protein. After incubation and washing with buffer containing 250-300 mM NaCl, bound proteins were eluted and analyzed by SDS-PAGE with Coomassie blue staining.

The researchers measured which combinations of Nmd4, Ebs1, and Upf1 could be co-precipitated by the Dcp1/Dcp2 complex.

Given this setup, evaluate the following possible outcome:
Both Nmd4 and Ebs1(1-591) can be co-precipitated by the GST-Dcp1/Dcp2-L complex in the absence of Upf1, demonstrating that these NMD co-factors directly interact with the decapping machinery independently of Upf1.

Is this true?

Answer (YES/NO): NO